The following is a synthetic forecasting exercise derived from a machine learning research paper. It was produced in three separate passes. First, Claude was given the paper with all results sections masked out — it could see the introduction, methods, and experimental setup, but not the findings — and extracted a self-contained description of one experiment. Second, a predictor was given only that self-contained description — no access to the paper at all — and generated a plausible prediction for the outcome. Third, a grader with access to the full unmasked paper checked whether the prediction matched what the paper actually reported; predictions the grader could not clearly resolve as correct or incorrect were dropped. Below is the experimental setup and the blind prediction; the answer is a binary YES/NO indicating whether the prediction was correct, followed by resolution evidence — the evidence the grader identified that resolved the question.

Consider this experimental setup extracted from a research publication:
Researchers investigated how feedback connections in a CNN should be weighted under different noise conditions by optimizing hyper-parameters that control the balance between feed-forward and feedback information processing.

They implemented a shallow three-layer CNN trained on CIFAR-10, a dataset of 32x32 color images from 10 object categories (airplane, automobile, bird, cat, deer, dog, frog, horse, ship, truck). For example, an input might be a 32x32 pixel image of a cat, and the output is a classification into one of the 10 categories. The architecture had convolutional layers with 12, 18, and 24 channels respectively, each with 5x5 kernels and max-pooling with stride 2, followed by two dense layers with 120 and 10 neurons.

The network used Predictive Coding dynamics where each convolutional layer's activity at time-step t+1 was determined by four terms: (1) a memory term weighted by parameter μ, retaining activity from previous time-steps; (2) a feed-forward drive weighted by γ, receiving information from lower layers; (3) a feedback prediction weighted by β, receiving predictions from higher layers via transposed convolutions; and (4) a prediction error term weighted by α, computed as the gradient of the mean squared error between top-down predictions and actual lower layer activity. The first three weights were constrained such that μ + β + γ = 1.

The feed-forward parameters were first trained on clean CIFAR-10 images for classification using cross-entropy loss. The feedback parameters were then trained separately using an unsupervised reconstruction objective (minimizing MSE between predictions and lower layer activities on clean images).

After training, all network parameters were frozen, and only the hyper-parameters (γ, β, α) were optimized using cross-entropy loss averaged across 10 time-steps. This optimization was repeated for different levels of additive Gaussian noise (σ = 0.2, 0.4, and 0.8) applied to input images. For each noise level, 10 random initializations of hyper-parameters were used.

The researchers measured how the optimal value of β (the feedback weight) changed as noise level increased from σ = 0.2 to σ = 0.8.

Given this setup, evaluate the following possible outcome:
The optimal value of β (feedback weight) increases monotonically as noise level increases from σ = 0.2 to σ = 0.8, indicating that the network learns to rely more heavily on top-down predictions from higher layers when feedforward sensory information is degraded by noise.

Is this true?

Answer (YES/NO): YES